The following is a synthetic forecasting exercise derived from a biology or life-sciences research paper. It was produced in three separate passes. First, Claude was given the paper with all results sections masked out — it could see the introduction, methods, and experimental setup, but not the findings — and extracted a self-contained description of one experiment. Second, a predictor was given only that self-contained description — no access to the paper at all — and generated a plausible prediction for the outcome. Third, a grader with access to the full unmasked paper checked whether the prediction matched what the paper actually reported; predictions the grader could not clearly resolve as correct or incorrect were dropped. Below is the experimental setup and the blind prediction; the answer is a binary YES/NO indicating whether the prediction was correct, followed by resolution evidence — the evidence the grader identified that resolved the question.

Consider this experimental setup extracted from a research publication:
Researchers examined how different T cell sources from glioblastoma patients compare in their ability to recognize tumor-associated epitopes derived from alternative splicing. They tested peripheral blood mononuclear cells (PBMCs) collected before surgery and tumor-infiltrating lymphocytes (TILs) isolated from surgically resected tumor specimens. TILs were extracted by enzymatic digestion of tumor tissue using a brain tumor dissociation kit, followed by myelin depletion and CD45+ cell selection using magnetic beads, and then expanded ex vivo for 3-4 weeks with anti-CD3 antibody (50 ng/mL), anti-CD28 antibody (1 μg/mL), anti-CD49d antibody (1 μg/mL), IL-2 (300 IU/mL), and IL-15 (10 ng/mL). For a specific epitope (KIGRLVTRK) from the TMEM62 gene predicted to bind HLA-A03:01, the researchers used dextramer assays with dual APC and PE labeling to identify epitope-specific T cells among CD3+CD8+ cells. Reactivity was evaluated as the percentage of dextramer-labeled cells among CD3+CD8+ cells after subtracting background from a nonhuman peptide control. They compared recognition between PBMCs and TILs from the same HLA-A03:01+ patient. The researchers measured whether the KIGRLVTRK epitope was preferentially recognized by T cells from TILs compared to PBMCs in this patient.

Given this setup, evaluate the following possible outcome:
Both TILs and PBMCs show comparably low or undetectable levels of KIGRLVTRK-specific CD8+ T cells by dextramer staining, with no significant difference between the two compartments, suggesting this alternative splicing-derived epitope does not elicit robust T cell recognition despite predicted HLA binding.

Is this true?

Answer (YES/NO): NO